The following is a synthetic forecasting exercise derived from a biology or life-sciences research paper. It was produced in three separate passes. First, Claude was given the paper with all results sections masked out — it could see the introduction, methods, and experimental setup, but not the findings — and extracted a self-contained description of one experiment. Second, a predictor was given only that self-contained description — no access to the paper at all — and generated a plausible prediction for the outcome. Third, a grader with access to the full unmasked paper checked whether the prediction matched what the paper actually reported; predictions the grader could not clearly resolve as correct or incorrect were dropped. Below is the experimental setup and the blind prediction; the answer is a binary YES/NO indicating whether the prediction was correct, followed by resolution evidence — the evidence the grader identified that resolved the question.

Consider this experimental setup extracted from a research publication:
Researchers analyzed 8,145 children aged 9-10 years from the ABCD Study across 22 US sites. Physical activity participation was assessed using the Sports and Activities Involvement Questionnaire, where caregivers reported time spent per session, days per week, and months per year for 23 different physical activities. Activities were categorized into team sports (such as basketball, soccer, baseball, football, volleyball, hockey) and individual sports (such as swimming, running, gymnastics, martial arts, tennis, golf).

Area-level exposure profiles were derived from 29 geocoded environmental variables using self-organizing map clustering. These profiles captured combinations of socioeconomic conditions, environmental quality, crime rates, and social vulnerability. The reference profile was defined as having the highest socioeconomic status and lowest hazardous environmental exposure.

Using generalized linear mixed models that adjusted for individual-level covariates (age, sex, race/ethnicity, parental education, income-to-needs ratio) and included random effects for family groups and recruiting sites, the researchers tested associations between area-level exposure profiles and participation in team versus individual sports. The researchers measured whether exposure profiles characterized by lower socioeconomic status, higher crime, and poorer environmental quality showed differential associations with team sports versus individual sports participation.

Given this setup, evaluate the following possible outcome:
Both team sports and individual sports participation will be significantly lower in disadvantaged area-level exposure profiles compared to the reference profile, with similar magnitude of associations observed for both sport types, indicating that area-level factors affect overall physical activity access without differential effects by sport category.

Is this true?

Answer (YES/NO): NO